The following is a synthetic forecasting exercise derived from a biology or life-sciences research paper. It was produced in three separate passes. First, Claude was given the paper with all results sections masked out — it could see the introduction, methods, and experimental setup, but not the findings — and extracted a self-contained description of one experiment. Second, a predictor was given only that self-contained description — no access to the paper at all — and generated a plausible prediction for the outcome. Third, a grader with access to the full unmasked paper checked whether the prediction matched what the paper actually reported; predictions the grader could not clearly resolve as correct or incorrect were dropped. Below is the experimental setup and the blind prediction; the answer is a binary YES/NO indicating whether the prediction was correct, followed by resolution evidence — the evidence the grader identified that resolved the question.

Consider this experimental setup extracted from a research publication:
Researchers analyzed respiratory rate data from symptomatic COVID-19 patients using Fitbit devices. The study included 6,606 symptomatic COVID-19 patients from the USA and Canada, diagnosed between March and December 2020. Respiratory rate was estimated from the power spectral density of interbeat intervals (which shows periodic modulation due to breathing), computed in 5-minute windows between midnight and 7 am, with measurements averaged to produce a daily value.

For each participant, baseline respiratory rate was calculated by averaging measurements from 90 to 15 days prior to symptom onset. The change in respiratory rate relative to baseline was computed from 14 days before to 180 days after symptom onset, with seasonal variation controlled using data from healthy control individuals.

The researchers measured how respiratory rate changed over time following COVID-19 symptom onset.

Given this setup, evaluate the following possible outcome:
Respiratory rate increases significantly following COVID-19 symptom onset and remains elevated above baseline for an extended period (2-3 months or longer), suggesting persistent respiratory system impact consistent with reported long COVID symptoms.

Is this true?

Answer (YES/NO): NO